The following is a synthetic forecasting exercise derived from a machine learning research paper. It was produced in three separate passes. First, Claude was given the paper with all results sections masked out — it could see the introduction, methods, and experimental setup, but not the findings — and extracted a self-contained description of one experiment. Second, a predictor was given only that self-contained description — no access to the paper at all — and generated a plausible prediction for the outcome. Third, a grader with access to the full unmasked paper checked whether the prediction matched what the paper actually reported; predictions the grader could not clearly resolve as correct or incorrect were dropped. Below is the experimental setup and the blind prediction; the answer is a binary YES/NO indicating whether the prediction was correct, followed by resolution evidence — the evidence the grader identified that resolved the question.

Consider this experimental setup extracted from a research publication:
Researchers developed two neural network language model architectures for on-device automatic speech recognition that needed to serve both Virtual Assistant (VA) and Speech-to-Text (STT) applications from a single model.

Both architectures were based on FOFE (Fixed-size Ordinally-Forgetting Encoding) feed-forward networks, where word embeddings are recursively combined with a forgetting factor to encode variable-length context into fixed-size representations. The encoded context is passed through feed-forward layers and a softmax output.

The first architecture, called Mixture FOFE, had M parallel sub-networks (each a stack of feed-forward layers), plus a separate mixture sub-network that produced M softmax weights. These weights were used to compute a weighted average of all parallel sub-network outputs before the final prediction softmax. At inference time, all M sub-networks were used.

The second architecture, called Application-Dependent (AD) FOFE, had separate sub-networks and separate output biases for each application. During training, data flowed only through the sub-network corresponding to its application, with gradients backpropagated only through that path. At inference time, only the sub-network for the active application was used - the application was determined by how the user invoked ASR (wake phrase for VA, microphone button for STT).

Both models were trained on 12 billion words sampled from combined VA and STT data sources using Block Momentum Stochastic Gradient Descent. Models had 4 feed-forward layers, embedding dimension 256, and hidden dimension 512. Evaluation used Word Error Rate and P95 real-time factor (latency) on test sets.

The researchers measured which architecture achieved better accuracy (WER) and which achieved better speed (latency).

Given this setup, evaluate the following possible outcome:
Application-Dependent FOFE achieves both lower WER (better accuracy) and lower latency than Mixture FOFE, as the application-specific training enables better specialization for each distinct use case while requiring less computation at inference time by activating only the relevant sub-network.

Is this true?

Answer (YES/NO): NO